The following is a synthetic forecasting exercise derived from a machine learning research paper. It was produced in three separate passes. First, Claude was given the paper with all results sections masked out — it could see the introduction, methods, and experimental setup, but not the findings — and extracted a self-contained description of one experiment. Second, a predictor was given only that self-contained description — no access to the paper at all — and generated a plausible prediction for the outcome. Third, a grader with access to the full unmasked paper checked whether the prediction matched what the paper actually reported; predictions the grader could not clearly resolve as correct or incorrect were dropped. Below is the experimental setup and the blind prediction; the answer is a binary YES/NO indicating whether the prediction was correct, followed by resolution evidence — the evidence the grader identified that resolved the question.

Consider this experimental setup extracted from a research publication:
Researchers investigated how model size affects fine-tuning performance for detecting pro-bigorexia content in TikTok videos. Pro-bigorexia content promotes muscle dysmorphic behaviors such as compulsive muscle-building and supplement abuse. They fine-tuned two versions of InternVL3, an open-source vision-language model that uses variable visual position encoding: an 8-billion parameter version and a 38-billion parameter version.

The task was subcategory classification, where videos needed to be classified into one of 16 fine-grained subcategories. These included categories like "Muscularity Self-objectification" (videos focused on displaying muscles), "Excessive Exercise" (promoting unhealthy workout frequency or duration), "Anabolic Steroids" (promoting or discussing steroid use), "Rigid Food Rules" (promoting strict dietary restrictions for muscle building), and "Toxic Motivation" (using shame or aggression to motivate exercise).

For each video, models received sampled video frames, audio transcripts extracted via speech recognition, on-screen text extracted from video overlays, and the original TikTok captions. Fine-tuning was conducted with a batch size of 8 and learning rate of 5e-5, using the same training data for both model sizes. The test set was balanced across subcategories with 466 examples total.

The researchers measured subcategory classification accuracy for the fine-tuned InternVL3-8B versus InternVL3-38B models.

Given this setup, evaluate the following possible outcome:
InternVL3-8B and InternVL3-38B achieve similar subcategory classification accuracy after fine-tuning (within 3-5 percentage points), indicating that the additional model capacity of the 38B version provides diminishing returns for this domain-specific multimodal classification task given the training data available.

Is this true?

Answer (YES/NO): NO